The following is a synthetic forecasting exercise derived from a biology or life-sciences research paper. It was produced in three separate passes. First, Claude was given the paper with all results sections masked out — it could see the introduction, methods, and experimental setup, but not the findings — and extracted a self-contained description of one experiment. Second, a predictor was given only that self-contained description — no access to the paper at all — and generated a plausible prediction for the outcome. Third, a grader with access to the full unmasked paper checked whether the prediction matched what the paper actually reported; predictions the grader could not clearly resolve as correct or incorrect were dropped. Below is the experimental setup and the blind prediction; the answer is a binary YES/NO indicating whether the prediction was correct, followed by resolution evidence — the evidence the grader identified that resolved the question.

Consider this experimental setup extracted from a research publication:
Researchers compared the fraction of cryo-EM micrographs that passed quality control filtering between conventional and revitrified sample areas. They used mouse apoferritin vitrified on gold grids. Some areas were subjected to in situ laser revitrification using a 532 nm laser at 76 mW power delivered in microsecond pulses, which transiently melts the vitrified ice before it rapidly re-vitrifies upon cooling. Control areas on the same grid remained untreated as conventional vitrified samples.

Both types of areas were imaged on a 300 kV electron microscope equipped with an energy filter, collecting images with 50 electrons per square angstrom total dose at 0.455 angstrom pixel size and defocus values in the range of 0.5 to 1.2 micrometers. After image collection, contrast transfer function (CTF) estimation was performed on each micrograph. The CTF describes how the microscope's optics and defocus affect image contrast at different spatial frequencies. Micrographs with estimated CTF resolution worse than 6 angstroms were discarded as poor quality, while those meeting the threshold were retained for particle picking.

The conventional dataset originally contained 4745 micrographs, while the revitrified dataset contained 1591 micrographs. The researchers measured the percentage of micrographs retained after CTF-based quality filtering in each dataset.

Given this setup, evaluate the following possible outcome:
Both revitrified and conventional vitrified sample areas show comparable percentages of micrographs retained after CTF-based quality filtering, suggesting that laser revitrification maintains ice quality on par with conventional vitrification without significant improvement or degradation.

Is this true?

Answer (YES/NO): NO